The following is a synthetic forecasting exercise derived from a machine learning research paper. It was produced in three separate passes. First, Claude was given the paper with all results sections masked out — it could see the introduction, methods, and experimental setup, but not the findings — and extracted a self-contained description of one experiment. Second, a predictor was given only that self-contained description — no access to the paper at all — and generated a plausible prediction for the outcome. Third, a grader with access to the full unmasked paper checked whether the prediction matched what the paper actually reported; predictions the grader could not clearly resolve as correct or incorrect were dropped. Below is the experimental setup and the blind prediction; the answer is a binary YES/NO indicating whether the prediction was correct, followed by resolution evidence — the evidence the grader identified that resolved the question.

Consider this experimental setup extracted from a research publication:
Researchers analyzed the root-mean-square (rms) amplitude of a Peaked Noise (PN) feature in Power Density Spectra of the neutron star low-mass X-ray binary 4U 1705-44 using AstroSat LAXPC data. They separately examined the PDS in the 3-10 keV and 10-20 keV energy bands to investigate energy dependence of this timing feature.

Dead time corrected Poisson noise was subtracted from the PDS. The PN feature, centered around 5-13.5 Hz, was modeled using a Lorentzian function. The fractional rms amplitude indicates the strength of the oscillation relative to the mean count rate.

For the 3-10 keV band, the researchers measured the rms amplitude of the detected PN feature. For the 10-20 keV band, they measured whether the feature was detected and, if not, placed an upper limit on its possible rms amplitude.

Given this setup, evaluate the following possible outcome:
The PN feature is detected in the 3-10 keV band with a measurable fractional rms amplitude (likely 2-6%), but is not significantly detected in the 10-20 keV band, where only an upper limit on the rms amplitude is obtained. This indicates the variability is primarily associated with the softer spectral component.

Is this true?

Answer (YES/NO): YES